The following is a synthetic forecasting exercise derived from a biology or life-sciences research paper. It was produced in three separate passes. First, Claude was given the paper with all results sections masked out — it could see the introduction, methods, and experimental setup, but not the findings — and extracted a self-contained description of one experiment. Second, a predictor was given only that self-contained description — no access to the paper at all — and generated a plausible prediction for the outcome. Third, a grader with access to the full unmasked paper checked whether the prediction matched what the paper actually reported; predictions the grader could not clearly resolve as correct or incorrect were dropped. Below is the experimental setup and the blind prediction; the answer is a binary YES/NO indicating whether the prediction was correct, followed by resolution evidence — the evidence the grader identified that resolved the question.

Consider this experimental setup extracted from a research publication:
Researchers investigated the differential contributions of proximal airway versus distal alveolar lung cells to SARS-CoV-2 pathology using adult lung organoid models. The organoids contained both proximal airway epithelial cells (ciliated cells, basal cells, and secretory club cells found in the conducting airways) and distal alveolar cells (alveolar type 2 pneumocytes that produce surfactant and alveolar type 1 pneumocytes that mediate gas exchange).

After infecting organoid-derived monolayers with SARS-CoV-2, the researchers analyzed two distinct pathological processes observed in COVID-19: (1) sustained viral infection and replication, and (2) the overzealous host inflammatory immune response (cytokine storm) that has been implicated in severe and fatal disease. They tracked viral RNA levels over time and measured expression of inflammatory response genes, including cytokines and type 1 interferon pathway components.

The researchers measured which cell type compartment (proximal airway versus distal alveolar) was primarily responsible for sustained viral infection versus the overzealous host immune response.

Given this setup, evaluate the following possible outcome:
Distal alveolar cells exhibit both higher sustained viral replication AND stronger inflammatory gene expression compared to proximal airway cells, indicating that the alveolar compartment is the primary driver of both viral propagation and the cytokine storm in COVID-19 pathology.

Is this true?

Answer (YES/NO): NO